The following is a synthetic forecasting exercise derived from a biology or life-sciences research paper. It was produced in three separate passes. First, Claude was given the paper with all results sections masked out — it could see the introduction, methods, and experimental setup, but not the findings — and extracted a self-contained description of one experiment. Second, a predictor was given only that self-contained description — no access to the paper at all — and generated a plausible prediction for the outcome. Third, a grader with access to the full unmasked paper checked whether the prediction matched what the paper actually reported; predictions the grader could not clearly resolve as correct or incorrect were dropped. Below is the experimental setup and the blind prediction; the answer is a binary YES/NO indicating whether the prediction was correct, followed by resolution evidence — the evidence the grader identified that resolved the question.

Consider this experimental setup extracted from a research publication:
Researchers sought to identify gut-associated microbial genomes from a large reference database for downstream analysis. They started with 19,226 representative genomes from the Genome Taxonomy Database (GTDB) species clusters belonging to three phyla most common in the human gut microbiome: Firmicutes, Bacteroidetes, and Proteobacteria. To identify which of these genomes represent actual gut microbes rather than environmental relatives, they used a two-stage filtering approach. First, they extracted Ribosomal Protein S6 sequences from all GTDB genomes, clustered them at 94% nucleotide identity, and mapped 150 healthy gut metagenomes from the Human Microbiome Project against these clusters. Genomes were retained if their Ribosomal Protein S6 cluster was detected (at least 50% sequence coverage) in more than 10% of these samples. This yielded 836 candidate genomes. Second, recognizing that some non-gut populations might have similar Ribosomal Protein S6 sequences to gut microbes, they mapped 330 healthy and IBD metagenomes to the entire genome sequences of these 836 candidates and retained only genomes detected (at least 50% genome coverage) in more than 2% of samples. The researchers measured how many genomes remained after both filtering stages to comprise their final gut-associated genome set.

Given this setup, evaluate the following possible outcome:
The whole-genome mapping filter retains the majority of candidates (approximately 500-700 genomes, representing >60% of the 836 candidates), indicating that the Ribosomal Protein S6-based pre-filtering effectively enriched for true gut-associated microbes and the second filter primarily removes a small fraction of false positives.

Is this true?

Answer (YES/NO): NO